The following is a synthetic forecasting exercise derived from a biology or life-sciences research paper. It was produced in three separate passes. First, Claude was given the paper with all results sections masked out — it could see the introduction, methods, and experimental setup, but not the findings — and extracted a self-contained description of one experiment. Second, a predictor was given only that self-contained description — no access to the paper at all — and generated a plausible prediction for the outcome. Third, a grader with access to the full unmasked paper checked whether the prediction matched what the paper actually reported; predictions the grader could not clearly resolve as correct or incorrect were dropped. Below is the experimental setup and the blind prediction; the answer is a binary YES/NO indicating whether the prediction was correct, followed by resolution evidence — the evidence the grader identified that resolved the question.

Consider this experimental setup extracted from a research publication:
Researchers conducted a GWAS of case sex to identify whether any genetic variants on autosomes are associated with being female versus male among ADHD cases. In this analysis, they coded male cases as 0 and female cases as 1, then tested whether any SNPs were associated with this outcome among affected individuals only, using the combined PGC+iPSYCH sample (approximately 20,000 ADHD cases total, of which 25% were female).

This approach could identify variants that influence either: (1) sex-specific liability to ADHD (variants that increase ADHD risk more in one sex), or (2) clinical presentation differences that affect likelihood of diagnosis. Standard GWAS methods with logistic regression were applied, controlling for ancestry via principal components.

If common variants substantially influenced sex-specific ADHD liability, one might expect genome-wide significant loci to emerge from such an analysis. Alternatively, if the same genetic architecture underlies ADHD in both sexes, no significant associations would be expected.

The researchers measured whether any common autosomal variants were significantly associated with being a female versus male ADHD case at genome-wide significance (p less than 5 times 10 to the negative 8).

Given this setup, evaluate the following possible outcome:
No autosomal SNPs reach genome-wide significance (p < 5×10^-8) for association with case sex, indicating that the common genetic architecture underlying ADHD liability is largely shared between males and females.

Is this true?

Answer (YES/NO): YES